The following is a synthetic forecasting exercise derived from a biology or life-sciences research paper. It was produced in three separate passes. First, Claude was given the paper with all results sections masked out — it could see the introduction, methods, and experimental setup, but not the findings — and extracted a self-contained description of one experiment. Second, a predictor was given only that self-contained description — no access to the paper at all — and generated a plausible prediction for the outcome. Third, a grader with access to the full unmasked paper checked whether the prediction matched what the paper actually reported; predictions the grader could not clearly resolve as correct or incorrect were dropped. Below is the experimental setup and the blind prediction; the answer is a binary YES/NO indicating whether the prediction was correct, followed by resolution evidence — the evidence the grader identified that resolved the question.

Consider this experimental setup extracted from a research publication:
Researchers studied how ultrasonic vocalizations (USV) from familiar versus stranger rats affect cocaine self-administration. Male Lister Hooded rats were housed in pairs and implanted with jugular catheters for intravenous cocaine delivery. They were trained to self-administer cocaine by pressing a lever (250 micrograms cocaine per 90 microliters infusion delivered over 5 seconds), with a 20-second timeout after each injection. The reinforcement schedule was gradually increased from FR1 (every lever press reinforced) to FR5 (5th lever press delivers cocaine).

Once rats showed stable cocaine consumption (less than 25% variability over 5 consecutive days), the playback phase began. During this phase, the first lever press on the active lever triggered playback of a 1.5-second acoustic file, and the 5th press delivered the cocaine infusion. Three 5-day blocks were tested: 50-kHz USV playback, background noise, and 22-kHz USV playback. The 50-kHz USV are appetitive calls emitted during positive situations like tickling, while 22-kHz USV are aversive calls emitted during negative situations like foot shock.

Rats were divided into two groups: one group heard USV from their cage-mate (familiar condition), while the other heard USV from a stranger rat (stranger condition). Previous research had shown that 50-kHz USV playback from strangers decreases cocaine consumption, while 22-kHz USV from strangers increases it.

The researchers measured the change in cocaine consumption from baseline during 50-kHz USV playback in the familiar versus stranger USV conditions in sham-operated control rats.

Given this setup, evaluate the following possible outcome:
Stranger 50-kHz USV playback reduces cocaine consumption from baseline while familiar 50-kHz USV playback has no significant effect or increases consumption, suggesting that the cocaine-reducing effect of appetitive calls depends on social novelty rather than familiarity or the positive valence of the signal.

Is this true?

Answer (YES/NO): YES